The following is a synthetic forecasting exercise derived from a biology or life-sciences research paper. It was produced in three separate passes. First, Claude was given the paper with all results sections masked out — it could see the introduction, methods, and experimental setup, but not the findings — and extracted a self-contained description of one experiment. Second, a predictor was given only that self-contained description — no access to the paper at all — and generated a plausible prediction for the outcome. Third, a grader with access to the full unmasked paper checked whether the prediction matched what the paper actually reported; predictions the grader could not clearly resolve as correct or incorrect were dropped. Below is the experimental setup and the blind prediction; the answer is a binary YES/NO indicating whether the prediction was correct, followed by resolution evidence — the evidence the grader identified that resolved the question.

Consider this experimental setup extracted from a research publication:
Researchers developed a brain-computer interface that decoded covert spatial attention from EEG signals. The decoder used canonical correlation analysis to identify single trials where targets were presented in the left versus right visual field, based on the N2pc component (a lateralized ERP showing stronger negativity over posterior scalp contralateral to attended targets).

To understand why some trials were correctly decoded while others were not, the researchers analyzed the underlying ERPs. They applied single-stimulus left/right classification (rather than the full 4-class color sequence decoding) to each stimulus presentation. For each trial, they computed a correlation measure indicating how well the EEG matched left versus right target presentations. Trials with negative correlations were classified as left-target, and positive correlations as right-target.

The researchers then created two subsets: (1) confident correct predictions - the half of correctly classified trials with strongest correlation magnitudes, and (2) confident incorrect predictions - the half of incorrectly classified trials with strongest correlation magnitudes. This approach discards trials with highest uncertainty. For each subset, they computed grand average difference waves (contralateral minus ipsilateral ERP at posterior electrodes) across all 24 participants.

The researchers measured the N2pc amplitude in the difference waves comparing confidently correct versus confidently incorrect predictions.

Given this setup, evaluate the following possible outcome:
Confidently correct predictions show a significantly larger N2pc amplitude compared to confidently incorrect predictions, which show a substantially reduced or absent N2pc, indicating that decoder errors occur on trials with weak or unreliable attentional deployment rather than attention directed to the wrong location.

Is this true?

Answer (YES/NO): YES